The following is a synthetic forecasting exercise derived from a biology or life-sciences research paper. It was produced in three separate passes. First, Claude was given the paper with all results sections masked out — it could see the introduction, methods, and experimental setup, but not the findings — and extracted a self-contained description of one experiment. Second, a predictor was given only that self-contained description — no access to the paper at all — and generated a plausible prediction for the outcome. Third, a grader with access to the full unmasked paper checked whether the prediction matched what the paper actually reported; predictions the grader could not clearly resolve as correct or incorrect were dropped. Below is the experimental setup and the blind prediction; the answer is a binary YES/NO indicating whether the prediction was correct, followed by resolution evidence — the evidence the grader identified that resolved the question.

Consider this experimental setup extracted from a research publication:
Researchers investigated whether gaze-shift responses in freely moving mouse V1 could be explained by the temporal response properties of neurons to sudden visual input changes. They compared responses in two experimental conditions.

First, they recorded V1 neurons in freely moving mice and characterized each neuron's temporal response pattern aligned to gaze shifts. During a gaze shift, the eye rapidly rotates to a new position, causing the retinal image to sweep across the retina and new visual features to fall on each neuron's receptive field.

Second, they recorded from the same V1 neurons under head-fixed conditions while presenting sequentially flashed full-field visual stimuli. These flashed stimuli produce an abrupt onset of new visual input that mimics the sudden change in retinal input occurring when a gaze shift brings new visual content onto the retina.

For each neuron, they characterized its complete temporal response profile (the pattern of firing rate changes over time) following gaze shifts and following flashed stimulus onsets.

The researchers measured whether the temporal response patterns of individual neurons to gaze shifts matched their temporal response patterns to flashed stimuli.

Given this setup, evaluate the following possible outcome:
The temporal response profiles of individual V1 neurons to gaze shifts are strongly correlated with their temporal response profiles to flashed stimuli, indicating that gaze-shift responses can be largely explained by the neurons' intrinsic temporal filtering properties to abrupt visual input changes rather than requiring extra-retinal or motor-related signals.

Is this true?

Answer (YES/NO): YES